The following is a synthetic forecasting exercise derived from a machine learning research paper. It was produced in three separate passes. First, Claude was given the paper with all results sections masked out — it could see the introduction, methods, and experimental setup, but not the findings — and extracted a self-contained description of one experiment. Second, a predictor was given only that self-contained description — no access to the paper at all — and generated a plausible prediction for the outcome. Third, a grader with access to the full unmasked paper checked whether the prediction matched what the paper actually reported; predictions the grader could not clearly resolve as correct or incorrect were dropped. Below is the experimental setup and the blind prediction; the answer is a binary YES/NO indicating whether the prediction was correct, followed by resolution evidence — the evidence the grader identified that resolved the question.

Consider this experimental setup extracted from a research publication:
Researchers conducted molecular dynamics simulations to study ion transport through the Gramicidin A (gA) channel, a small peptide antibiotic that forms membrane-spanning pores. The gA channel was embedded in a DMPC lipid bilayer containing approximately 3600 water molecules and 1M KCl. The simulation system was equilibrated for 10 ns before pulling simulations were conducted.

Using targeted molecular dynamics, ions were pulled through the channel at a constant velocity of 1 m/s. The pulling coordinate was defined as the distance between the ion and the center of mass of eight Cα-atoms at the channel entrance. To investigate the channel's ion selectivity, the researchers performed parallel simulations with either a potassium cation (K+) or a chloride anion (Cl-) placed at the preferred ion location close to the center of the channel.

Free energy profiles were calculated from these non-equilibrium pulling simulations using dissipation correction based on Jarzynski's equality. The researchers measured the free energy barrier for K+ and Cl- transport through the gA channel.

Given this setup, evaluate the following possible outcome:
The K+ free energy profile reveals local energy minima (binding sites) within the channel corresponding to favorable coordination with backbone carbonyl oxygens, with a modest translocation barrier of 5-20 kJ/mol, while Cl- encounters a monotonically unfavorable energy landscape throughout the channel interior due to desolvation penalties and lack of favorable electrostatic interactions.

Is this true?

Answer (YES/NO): NO